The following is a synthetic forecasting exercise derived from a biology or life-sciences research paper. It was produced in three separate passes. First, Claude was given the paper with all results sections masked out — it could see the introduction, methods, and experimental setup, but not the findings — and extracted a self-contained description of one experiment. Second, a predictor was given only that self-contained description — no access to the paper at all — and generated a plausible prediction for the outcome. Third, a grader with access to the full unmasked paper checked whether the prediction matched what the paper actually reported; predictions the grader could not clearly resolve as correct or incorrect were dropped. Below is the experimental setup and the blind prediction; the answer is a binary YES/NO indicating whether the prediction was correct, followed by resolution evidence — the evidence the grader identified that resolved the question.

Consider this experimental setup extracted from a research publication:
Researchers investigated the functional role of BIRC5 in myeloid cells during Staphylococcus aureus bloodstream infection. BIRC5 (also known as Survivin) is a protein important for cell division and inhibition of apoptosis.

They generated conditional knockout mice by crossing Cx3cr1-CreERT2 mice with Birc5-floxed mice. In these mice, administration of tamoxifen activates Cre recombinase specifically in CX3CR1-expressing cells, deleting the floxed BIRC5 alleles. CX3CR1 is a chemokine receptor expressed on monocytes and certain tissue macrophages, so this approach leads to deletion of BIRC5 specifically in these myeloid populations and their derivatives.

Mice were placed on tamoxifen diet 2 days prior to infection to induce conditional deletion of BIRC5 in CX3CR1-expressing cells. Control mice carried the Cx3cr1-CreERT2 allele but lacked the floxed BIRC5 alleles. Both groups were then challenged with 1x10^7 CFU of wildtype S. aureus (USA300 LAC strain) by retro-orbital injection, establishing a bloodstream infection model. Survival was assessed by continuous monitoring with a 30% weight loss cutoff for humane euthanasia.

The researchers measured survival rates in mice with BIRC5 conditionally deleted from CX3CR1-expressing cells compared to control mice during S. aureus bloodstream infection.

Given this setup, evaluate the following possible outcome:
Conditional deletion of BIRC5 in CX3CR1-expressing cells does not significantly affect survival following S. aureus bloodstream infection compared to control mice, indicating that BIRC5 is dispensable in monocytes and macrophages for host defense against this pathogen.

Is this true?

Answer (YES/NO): NO